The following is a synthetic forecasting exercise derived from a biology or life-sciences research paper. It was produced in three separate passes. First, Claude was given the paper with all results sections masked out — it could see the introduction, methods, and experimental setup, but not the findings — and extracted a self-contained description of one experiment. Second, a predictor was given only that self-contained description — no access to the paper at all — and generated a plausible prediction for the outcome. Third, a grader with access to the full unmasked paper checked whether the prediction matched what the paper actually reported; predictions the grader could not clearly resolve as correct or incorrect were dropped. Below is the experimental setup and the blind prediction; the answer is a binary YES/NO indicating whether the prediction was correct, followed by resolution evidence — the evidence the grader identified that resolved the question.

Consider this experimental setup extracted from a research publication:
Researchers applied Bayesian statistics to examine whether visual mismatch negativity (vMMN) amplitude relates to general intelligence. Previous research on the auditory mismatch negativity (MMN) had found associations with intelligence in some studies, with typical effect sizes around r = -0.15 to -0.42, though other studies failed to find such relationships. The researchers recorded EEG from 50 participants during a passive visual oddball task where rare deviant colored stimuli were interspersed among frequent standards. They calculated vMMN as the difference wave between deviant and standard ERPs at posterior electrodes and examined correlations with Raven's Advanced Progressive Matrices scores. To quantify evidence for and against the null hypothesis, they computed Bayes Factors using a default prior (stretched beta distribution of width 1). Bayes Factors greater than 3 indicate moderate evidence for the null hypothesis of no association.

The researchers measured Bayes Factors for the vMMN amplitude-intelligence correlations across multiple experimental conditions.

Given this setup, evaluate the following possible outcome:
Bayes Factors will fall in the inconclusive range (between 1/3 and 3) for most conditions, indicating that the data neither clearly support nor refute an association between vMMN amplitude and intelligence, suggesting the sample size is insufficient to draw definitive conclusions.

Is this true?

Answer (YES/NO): NO